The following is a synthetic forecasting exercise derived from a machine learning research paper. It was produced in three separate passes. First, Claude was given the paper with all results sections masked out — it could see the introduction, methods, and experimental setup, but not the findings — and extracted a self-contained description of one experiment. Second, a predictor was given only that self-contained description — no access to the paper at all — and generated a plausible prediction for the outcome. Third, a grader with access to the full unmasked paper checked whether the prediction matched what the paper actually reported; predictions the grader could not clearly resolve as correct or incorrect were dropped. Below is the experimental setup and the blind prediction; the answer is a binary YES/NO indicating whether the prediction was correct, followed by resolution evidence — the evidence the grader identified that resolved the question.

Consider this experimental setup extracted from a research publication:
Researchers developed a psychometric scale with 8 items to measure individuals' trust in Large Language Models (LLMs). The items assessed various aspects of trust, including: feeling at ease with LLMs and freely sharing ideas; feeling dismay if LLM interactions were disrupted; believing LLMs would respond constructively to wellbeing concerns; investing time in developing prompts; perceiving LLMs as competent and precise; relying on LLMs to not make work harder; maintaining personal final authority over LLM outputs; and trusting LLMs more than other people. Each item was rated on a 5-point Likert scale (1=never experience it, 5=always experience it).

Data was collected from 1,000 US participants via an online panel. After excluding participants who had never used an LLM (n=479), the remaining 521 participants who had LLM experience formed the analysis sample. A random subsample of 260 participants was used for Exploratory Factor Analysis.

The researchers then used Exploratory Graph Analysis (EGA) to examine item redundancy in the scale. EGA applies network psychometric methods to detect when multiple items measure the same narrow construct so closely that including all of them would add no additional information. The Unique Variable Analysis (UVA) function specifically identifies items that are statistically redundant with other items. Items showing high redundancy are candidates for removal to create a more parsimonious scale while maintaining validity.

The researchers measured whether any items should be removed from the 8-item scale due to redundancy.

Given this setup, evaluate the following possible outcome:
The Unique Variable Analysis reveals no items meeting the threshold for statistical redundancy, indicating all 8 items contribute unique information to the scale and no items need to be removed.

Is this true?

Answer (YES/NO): YES